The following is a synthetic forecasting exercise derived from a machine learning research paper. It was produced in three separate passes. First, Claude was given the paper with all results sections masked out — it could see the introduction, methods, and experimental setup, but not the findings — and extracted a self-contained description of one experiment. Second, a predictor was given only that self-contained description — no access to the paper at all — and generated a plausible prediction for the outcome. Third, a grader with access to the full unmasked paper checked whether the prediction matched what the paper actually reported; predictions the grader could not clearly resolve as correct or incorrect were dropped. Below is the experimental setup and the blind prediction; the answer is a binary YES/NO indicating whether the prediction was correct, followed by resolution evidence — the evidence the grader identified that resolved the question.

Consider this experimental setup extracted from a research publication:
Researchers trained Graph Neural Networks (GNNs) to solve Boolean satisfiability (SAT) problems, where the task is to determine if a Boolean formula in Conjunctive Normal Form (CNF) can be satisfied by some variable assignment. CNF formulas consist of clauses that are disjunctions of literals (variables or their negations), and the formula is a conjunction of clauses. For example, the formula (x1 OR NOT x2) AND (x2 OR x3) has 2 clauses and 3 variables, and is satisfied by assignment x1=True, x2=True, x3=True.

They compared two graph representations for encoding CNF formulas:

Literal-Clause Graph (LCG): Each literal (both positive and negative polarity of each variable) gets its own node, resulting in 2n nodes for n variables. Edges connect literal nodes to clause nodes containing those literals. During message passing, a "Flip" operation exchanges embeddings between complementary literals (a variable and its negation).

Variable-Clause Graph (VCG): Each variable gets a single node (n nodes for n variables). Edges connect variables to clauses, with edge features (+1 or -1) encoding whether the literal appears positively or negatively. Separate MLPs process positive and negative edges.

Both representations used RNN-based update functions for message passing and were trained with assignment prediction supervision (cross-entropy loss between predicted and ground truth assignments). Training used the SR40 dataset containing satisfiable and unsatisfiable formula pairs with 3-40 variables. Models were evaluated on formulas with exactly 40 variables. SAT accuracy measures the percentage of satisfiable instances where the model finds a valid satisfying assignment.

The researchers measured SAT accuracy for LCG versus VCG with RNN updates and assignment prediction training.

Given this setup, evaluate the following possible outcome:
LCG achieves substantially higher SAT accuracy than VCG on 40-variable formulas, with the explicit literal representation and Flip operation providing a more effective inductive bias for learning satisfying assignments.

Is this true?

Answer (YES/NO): NO